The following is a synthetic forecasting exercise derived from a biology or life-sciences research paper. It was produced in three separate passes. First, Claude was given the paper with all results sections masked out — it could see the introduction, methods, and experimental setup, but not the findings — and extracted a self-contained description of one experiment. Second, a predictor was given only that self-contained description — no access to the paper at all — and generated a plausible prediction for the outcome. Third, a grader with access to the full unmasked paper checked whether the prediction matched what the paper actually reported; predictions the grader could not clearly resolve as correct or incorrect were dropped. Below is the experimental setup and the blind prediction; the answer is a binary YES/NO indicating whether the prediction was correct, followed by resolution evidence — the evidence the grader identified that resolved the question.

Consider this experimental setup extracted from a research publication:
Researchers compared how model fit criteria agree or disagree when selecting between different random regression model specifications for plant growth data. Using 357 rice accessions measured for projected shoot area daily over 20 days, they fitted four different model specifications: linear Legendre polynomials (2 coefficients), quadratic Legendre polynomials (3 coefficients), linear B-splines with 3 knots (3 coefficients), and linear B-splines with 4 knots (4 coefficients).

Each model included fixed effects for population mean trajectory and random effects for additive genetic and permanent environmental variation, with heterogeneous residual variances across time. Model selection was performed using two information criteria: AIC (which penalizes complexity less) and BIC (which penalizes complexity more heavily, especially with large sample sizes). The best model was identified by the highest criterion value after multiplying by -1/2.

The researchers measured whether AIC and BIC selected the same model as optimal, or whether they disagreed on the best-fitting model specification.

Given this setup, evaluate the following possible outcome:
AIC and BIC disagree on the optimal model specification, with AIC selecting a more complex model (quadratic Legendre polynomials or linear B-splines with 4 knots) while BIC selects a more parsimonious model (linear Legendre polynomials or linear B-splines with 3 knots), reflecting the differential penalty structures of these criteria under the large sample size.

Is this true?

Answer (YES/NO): NO